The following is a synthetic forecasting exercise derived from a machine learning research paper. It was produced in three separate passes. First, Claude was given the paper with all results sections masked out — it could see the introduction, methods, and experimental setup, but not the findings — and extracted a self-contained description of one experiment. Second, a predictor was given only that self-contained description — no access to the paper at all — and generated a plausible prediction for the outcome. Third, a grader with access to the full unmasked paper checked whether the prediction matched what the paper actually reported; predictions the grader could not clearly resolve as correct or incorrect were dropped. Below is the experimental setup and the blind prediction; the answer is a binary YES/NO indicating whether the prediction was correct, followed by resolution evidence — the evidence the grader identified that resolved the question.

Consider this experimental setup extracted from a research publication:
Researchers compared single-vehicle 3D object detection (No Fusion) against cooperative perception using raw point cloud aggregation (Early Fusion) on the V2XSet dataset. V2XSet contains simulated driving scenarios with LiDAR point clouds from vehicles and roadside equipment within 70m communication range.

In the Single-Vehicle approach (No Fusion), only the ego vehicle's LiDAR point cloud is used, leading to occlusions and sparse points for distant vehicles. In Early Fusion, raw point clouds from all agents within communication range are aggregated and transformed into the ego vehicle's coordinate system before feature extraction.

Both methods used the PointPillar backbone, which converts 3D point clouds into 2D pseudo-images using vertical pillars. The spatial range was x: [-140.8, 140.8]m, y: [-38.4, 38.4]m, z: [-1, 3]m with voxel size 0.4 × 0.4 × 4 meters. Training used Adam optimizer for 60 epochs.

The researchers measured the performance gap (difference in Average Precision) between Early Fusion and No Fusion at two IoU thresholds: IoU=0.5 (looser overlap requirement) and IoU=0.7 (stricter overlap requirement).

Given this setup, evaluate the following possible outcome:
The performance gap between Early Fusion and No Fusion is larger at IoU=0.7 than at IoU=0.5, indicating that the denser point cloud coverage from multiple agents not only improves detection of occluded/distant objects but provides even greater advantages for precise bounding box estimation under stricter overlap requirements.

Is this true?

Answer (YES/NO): YES